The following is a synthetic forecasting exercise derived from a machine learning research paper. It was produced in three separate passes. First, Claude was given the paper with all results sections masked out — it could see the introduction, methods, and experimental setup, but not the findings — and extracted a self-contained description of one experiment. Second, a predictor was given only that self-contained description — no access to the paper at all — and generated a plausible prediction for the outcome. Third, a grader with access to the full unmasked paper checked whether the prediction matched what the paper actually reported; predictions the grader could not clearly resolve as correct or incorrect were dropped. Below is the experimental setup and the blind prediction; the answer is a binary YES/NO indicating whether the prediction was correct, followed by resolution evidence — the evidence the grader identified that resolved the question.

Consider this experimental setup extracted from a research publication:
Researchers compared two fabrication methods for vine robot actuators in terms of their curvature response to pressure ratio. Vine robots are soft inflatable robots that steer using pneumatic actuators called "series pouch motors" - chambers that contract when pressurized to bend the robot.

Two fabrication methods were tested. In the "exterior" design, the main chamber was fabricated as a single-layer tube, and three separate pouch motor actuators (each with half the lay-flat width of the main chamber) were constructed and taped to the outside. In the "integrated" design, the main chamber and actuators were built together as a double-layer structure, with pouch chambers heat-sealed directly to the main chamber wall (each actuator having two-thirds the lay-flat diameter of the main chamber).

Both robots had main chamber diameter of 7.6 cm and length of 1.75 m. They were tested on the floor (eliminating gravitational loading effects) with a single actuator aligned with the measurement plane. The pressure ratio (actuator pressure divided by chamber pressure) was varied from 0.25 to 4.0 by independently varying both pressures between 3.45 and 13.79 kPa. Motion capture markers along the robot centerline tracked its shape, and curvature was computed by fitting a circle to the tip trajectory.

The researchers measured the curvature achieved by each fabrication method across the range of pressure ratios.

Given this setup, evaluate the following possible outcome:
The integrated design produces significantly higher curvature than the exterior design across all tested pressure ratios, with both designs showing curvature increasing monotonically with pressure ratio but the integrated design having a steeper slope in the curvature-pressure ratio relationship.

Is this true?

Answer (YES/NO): NO